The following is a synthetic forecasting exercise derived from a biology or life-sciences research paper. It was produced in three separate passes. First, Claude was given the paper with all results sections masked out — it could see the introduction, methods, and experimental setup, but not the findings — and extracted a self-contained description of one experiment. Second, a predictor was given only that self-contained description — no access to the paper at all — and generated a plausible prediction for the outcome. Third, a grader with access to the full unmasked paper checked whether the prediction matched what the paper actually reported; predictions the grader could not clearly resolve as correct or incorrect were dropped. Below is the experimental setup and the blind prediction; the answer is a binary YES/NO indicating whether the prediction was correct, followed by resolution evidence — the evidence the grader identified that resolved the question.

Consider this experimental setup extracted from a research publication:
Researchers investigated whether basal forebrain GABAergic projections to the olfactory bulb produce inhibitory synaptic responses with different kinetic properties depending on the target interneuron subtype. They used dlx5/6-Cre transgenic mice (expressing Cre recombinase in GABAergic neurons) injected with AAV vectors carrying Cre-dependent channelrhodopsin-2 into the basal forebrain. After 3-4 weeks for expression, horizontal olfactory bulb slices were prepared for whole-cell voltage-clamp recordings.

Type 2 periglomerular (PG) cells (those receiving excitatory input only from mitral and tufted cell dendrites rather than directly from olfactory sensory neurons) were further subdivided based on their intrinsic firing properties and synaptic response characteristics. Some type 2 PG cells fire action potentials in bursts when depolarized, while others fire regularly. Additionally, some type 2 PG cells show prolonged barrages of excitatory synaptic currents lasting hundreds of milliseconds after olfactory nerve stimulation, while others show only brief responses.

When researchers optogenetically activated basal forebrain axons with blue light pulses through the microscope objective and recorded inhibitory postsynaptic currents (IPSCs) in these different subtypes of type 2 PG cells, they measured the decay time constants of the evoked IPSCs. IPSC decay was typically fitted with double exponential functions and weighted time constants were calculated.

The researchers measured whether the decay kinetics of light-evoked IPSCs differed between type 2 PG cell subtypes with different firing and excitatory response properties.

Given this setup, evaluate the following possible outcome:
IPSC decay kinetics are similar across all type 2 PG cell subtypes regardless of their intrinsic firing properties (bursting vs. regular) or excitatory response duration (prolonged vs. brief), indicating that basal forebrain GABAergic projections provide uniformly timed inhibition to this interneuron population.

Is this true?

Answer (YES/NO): NO